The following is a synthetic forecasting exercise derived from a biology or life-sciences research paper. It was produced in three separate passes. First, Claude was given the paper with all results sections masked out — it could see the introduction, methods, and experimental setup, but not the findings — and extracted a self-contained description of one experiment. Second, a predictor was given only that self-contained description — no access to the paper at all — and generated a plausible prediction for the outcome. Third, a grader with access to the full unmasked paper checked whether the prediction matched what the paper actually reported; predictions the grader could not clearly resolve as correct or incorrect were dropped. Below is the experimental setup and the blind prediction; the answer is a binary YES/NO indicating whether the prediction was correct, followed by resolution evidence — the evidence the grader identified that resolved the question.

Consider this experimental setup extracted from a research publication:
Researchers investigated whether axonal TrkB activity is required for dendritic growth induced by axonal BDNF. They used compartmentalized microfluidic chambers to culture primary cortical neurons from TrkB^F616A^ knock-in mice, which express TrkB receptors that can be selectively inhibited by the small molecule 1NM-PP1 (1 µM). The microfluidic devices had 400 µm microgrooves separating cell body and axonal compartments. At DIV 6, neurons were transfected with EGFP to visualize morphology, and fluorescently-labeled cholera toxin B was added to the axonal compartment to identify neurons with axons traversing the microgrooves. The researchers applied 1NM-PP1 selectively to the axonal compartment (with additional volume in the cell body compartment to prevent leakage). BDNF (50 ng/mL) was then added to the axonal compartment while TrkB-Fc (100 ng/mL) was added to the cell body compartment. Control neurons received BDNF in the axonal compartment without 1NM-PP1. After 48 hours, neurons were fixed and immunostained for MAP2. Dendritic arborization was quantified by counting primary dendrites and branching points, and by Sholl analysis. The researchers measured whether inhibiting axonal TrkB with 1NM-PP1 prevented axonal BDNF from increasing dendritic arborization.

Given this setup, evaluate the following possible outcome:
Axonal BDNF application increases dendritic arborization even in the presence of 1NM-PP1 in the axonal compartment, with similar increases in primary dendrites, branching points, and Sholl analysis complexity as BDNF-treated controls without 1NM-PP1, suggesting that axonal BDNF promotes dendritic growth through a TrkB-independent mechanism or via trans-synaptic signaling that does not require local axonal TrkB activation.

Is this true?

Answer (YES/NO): NO